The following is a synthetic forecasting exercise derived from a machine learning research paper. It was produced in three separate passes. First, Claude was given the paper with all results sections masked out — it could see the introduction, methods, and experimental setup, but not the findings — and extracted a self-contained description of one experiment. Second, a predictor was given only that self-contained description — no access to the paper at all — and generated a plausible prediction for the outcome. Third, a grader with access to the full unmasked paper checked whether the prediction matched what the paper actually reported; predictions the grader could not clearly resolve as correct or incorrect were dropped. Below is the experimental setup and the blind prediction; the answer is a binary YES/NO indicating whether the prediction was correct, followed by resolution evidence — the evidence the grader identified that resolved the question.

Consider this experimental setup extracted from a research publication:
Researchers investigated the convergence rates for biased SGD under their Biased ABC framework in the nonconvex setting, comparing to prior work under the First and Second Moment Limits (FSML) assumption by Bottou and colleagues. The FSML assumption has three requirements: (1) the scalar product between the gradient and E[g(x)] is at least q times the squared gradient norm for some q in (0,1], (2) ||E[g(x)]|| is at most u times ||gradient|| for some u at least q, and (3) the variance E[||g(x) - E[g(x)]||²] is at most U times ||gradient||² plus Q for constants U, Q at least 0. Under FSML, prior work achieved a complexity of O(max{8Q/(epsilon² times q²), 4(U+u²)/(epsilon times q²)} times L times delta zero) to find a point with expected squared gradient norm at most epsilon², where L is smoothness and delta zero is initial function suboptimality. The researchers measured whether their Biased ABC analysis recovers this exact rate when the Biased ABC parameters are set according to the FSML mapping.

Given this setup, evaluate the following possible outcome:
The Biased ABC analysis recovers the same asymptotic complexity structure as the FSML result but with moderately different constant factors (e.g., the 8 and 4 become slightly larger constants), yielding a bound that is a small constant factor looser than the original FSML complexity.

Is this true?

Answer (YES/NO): NO